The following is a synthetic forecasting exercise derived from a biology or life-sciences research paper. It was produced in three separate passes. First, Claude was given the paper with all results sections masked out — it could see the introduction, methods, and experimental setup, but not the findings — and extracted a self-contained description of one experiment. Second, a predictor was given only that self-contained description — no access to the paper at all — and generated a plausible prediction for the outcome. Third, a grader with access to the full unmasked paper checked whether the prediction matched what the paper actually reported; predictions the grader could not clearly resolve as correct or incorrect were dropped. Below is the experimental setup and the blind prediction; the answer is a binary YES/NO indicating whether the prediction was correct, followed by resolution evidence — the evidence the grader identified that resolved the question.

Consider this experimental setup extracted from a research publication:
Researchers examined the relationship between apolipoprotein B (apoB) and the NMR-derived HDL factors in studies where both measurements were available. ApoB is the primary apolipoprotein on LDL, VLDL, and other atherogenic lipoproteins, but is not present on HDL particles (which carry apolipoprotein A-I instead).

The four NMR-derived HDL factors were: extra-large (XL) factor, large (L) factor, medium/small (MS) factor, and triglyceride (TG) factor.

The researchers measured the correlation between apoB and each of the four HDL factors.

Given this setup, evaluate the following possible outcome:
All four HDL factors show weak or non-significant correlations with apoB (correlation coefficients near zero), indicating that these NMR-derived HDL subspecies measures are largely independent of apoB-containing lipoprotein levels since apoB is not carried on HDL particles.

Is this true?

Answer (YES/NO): NO